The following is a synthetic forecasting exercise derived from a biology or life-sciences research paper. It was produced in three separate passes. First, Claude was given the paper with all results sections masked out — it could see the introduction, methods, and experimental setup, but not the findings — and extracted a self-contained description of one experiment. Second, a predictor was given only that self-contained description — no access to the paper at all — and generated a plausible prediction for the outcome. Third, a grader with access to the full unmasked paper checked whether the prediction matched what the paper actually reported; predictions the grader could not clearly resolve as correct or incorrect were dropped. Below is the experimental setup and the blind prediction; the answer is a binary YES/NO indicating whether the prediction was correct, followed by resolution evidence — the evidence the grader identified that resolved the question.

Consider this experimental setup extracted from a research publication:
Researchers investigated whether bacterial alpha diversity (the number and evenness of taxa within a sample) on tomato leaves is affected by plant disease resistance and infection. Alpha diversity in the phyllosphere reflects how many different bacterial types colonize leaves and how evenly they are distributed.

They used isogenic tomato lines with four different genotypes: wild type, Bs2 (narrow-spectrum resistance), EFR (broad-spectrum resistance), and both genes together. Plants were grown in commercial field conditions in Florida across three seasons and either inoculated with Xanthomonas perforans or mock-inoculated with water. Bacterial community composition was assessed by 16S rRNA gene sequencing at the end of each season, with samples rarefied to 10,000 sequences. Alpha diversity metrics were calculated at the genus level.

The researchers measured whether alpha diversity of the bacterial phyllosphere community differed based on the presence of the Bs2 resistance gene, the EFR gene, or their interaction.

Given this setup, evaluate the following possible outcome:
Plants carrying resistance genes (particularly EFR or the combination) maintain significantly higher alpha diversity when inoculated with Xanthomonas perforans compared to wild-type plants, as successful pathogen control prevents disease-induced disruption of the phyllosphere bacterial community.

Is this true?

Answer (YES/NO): NO